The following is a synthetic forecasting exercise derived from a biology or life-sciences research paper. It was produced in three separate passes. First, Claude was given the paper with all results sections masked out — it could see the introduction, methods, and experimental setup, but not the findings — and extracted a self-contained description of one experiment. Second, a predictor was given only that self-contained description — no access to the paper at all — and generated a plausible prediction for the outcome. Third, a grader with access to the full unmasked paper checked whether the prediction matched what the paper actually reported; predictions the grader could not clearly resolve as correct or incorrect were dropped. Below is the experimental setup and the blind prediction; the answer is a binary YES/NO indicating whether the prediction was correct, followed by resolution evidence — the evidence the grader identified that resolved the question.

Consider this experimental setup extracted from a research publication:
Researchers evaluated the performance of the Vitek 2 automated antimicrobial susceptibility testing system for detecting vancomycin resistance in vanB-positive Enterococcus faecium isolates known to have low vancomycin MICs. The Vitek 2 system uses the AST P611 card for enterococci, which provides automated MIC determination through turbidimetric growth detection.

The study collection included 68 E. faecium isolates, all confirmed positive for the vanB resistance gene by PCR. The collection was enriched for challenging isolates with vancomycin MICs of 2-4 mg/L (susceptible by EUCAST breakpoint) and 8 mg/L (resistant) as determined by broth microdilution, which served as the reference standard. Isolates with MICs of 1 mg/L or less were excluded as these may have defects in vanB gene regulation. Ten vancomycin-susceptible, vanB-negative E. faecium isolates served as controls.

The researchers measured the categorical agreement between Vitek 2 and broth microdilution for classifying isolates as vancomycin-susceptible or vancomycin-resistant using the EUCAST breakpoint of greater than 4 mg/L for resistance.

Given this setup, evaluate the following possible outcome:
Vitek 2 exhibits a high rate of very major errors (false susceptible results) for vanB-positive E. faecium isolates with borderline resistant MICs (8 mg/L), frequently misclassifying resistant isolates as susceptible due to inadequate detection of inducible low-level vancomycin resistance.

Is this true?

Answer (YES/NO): YES